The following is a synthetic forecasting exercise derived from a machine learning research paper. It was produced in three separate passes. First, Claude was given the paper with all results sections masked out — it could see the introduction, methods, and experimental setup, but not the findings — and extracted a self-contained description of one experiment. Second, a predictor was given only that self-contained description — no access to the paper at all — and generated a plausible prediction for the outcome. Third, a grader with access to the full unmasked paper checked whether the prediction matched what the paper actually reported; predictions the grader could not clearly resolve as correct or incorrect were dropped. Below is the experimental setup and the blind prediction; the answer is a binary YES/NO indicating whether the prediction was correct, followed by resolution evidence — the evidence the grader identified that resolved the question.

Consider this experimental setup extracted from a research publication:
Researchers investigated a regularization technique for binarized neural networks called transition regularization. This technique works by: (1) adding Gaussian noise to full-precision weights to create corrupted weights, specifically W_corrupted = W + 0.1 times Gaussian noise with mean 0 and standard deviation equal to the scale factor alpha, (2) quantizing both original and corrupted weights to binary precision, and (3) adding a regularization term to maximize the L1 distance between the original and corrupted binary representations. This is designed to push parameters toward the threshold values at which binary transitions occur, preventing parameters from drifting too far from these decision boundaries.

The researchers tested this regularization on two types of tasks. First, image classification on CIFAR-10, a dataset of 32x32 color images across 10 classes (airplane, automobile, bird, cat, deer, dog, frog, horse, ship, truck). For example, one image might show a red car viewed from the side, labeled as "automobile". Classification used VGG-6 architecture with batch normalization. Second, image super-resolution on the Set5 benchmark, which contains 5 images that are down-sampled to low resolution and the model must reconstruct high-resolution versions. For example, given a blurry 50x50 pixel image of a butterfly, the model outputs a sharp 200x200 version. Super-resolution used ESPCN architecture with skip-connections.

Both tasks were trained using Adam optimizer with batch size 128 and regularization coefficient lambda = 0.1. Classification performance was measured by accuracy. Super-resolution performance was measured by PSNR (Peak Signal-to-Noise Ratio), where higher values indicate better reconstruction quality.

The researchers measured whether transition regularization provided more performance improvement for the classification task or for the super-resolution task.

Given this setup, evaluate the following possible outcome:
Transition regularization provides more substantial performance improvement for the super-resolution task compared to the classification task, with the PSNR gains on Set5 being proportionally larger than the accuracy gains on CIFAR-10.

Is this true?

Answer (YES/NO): NO